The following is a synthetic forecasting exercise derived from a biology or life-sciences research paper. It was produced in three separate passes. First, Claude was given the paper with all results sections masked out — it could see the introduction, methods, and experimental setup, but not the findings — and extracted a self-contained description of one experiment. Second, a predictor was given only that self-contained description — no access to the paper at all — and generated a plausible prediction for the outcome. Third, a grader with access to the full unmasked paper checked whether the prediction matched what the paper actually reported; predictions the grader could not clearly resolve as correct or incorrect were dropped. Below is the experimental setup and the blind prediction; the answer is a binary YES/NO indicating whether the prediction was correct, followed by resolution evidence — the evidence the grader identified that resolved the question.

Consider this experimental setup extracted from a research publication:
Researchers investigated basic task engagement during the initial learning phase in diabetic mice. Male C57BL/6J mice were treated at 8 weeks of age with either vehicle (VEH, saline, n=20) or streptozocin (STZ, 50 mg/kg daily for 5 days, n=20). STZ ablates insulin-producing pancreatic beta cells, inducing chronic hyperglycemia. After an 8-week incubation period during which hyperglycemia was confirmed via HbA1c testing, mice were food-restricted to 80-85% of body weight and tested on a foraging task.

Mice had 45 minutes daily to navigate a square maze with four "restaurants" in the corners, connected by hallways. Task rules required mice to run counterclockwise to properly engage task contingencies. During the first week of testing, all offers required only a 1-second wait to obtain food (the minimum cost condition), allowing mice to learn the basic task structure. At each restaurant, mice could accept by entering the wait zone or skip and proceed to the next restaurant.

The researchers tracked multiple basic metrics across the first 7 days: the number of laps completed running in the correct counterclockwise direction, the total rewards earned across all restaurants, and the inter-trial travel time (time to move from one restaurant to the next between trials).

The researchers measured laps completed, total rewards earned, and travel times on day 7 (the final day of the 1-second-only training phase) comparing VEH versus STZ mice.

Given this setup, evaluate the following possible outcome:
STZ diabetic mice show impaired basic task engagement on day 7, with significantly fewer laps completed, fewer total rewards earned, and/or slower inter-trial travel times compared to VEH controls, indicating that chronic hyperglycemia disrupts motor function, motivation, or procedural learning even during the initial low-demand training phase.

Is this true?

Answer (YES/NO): NO